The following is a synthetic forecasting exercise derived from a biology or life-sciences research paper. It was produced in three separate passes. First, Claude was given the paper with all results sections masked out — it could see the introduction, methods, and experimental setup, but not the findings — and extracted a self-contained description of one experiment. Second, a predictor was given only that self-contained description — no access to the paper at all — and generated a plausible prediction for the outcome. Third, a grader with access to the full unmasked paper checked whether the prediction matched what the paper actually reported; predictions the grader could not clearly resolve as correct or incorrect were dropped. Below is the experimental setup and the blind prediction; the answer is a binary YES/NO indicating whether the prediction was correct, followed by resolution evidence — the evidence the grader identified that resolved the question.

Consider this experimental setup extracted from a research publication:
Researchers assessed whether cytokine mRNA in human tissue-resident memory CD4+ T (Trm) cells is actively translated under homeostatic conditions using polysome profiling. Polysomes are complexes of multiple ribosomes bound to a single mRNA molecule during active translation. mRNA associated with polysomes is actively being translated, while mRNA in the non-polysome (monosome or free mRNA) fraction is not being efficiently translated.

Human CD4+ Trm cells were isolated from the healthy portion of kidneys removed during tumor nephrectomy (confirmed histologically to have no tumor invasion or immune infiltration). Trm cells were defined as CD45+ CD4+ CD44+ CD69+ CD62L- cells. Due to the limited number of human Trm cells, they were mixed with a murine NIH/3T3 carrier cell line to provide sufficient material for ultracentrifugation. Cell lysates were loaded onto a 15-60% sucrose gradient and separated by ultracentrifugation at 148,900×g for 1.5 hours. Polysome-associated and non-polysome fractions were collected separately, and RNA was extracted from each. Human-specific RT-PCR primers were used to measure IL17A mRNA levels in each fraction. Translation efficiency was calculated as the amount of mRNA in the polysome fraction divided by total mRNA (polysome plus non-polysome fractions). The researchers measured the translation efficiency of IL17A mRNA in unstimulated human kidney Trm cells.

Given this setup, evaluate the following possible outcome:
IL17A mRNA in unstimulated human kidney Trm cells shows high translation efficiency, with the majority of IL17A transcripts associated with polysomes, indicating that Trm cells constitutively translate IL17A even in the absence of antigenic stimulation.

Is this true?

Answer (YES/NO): NO